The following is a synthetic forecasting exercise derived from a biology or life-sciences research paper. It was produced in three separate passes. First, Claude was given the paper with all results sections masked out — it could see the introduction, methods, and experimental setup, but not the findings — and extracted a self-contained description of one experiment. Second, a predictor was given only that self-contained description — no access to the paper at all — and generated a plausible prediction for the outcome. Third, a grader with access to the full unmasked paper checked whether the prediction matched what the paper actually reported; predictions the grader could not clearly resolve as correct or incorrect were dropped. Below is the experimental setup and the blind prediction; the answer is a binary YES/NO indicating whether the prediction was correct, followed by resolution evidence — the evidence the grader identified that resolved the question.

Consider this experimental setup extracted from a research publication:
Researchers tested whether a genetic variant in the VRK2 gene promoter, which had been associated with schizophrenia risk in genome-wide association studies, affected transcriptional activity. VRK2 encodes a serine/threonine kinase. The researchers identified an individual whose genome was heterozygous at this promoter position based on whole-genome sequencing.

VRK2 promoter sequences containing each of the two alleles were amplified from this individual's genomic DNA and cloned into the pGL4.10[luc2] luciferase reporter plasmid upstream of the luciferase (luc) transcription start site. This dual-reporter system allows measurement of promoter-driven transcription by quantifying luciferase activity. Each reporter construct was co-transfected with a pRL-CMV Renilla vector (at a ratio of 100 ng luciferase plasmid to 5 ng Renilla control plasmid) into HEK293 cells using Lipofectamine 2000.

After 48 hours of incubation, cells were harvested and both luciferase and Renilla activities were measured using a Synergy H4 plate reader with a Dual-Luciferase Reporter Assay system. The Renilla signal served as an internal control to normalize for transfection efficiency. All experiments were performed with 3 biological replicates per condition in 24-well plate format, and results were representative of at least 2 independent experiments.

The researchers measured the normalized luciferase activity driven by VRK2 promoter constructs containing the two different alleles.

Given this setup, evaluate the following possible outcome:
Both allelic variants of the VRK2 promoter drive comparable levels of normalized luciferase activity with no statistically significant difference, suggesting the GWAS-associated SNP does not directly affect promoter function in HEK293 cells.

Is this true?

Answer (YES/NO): NO